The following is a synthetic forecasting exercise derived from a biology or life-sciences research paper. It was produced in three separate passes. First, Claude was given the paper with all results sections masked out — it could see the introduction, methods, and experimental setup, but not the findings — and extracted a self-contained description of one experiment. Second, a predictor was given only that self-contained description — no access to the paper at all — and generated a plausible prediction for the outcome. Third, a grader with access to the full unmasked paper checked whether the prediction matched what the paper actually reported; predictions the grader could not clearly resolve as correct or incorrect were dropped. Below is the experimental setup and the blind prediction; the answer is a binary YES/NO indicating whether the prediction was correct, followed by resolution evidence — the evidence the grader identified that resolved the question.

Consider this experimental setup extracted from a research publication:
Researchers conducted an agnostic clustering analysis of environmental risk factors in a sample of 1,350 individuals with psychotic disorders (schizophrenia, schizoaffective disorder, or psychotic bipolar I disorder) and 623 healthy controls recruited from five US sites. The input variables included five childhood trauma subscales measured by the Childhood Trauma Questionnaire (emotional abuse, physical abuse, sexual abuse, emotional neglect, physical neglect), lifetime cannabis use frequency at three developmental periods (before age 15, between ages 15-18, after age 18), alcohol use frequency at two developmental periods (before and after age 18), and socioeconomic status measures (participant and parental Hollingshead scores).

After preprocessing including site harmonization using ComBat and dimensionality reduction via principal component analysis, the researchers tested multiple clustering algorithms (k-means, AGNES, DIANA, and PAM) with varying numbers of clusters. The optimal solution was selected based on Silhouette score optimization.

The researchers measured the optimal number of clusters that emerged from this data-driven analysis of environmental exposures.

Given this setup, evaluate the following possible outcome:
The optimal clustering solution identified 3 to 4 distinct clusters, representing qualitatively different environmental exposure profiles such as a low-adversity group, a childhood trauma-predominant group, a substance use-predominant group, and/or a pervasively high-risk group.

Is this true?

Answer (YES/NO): YES